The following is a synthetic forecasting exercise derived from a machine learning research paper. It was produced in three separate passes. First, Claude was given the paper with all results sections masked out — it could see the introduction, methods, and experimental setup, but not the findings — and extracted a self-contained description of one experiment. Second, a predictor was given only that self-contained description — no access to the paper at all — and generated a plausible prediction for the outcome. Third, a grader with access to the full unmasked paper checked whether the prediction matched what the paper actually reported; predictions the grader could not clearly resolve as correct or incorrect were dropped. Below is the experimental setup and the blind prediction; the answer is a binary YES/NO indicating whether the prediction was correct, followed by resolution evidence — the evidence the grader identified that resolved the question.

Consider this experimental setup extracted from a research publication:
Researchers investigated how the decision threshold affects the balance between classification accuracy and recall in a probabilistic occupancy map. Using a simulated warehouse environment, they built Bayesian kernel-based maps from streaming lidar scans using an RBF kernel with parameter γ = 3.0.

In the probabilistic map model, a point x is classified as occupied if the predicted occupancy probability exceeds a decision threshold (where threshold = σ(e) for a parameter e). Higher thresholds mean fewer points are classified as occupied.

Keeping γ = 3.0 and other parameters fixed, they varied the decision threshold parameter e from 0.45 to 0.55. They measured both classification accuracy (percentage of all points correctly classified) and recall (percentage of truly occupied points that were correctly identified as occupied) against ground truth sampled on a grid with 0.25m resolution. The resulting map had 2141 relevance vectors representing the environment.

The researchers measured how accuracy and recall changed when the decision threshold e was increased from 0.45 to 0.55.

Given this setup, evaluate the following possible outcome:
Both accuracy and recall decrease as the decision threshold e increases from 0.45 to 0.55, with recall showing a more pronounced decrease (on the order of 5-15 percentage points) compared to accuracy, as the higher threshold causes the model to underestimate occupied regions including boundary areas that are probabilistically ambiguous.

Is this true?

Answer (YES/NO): NO